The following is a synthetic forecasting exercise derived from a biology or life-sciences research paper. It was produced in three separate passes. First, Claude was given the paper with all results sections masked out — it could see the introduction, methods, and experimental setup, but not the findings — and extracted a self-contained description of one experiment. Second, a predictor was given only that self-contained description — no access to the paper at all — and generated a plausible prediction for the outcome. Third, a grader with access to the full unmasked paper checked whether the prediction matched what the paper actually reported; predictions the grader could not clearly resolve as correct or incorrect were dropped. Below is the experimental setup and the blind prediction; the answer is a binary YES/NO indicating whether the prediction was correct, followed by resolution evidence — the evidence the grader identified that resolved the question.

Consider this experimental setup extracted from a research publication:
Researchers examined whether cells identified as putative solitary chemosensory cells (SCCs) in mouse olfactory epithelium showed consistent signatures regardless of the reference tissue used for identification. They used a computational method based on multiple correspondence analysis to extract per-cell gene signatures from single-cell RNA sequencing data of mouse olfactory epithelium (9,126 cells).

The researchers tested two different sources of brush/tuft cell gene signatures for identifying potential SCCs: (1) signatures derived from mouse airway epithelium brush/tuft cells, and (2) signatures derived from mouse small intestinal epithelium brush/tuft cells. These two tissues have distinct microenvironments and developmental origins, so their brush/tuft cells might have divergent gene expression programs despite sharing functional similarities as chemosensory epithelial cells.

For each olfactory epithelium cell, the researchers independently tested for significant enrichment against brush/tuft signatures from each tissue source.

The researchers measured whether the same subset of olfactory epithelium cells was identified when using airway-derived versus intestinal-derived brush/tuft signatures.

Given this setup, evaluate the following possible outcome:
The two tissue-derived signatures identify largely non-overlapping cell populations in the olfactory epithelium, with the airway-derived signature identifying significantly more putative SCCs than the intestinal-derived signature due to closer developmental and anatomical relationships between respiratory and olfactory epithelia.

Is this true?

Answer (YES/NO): NO